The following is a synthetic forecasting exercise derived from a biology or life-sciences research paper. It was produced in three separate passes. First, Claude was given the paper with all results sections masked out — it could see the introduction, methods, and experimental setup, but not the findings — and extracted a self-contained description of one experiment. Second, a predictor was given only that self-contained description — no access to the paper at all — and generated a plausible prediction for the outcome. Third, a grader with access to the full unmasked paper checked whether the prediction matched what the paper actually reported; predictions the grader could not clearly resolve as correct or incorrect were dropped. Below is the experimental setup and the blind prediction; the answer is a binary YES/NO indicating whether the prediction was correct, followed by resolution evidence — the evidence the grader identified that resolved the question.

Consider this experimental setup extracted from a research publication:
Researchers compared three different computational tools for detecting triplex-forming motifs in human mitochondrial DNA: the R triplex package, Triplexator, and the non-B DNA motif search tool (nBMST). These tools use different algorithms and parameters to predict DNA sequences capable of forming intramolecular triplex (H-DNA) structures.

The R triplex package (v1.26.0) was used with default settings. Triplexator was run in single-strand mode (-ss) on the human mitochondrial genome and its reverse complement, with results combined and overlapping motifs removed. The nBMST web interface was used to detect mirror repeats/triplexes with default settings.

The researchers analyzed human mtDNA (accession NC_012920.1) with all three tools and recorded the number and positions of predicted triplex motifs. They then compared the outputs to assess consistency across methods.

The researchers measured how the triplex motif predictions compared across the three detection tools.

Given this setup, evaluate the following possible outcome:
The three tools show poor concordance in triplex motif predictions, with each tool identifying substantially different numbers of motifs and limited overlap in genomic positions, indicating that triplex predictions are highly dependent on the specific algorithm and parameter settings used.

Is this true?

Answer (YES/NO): YES